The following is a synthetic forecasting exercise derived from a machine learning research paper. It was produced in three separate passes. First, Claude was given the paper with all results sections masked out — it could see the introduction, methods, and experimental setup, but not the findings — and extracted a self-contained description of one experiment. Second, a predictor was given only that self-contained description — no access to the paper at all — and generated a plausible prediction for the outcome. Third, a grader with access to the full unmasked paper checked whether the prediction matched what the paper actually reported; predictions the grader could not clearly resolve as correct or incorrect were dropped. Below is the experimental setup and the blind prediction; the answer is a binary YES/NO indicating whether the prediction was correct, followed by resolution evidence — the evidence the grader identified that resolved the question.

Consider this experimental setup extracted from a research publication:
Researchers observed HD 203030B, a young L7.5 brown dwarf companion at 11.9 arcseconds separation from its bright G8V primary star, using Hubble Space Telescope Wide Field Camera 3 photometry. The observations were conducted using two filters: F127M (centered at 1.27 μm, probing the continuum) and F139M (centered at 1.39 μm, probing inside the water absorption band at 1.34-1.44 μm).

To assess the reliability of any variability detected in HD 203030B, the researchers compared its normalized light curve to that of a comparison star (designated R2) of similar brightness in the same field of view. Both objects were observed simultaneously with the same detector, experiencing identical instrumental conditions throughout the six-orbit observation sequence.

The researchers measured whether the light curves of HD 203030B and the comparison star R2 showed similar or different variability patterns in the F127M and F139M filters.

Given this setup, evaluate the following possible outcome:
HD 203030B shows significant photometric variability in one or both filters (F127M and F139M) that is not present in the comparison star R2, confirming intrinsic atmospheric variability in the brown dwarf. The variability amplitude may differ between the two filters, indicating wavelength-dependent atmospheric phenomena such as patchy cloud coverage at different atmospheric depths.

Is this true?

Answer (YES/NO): YES